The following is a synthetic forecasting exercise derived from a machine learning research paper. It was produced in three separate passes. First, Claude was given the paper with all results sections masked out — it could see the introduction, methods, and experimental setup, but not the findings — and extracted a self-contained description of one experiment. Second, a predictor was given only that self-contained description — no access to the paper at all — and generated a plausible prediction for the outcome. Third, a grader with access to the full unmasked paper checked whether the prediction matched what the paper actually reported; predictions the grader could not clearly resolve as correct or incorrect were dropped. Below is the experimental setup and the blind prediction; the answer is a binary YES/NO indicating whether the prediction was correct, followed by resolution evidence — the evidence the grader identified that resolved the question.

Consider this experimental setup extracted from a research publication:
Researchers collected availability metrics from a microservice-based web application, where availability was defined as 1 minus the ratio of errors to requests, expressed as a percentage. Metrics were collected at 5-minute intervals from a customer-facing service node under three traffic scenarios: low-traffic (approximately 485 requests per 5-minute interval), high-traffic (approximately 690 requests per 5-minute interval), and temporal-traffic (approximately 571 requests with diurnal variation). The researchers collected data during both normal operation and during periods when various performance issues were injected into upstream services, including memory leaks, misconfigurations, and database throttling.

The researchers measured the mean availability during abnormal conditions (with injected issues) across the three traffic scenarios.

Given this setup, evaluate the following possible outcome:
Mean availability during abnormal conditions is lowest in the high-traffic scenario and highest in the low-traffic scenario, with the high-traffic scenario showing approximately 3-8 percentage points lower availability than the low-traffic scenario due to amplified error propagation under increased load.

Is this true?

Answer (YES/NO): NO